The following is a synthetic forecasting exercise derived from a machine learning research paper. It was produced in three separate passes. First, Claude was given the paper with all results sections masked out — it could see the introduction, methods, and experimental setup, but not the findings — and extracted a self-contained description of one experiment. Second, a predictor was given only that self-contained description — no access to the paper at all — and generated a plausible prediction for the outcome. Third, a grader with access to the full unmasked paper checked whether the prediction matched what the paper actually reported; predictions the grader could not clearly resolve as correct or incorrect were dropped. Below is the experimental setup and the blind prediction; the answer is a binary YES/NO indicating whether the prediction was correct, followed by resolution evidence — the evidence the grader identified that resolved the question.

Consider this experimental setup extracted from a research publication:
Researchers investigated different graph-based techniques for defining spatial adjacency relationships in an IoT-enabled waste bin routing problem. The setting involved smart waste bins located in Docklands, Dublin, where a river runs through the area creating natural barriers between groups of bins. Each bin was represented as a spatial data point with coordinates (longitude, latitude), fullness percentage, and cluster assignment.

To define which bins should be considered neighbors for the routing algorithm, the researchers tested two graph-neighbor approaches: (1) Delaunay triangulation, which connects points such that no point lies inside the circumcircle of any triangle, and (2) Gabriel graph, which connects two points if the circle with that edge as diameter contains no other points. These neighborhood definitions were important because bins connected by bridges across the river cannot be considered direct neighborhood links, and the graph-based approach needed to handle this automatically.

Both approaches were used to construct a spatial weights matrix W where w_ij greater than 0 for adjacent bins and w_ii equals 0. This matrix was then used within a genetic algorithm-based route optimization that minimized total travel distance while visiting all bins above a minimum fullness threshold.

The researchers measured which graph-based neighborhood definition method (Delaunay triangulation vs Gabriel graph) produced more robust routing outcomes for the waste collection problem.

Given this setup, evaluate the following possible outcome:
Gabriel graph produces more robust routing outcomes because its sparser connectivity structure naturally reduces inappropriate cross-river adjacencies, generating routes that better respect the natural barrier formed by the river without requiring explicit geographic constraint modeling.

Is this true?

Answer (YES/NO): NO